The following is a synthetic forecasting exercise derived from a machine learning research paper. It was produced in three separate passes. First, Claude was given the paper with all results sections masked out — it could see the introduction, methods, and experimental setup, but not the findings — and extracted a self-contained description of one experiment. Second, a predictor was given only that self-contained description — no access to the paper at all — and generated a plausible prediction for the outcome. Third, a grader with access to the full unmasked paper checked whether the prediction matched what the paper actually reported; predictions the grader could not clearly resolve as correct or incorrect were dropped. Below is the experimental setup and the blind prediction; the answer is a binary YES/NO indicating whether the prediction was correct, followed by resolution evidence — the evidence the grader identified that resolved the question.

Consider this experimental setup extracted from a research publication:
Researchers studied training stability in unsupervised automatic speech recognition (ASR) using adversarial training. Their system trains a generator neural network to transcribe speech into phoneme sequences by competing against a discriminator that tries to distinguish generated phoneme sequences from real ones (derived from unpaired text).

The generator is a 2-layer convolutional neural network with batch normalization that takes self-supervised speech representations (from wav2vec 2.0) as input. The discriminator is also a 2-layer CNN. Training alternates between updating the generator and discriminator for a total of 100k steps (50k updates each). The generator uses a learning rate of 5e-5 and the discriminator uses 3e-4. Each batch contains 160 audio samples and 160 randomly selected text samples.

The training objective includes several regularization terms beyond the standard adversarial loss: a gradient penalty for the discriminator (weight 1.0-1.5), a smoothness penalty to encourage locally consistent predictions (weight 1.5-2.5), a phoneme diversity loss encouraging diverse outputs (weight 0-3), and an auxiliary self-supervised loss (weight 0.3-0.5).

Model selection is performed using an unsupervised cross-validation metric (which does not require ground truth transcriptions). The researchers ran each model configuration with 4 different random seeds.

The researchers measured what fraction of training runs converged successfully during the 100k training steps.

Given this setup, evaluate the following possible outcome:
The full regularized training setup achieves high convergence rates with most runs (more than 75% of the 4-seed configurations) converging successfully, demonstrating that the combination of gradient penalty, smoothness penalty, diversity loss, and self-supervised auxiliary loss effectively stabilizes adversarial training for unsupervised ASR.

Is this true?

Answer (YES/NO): YES